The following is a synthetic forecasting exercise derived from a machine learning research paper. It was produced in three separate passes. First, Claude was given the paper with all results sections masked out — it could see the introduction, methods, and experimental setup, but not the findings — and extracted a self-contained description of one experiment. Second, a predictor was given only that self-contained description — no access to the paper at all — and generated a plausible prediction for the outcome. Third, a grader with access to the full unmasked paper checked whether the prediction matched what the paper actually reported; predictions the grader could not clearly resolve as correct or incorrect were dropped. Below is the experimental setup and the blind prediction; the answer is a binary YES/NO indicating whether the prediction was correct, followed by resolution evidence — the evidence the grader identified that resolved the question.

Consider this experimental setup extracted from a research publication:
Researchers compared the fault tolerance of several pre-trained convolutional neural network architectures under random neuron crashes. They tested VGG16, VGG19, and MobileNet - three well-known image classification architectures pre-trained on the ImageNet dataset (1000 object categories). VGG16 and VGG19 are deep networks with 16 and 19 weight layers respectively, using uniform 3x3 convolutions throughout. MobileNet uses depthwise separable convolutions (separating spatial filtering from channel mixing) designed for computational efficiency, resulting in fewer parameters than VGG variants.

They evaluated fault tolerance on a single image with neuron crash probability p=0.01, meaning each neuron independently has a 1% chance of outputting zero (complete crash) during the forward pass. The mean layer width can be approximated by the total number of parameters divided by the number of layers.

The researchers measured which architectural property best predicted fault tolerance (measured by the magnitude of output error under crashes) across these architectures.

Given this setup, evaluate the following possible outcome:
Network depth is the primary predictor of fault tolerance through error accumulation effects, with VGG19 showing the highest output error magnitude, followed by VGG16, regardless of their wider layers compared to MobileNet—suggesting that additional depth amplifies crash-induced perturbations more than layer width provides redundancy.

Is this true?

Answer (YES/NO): NO